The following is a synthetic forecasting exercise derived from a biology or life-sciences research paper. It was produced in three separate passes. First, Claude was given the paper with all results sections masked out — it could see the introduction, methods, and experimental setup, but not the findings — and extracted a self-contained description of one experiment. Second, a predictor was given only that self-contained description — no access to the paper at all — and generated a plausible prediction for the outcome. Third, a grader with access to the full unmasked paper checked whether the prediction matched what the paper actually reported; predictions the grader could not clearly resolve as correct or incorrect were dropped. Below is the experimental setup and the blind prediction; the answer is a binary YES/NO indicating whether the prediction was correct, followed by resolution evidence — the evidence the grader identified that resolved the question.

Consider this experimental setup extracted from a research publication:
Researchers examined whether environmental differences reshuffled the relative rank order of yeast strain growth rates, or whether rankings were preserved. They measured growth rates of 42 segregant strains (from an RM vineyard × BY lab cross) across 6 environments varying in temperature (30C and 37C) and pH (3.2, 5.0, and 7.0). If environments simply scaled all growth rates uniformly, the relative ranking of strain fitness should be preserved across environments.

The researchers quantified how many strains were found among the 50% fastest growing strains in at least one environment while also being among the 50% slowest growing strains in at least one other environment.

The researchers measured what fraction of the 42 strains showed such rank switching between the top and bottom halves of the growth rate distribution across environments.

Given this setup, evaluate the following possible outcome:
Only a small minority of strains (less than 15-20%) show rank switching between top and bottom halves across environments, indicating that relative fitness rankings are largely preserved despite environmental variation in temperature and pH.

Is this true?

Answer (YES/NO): NO